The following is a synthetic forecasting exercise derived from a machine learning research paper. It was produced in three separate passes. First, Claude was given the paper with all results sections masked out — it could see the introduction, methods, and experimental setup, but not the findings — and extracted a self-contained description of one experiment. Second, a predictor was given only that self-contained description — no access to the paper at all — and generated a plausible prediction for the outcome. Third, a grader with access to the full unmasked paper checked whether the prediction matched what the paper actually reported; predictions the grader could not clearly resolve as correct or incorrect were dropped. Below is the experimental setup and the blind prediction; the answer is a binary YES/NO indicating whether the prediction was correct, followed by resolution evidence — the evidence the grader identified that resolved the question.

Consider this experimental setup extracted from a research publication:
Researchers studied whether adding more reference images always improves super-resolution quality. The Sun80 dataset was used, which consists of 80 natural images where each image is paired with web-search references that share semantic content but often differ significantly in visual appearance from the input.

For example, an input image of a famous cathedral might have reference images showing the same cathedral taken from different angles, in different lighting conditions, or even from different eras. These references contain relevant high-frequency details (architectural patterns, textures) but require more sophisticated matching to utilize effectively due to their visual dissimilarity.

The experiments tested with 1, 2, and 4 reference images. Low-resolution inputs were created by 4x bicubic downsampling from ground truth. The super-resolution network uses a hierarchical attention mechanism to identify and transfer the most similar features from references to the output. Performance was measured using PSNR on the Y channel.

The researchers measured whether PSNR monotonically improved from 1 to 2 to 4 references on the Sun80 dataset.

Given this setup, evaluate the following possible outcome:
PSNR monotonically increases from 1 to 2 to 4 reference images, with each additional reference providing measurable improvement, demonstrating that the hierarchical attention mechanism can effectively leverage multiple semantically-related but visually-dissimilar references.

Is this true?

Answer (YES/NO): YES